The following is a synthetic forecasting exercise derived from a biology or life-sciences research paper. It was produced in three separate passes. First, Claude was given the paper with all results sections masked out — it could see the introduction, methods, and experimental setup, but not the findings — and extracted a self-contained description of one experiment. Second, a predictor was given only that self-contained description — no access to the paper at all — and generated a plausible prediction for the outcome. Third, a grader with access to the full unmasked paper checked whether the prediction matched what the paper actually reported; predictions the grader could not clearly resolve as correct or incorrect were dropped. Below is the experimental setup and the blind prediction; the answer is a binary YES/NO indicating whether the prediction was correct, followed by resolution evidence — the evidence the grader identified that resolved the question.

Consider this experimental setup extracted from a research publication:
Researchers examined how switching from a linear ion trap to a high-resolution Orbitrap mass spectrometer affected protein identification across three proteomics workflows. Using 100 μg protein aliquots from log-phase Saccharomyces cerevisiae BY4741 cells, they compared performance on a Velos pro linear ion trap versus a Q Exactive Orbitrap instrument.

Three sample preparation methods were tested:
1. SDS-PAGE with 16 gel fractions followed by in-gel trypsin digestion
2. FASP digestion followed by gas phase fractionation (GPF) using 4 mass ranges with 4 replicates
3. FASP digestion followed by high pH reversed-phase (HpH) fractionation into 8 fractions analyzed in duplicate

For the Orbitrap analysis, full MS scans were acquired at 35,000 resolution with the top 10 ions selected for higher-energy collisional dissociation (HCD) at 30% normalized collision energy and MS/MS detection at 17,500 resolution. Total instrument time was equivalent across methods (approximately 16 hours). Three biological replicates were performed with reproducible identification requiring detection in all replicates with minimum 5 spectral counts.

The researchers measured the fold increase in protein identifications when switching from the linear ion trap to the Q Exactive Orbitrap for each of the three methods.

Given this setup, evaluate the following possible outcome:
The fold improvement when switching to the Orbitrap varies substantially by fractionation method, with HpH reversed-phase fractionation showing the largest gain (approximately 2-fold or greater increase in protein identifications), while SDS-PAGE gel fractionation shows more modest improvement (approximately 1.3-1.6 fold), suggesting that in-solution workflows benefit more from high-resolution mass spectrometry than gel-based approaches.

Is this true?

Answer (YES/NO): NO